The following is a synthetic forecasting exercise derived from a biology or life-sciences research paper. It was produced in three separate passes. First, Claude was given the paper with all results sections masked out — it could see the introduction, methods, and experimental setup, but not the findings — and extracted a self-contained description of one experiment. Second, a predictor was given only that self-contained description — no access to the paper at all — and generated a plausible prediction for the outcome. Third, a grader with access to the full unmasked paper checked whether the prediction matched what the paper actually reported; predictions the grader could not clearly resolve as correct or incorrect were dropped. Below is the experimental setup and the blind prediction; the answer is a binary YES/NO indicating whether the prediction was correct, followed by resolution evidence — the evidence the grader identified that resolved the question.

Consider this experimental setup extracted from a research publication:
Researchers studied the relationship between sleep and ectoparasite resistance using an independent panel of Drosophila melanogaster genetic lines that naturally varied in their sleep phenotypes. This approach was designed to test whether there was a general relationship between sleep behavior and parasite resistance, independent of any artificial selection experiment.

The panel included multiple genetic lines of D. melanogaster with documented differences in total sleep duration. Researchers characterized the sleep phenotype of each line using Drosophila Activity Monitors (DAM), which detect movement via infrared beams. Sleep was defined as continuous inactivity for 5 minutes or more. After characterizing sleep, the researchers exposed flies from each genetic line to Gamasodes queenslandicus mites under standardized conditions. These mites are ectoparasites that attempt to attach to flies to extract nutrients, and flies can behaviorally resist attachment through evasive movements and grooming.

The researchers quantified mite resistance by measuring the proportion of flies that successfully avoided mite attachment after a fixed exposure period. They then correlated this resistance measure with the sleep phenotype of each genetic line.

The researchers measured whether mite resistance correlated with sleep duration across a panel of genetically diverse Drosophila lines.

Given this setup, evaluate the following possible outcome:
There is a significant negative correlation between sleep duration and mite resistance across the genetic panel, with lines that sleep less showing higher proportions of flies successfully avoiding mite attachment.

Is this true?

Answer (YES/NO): YES